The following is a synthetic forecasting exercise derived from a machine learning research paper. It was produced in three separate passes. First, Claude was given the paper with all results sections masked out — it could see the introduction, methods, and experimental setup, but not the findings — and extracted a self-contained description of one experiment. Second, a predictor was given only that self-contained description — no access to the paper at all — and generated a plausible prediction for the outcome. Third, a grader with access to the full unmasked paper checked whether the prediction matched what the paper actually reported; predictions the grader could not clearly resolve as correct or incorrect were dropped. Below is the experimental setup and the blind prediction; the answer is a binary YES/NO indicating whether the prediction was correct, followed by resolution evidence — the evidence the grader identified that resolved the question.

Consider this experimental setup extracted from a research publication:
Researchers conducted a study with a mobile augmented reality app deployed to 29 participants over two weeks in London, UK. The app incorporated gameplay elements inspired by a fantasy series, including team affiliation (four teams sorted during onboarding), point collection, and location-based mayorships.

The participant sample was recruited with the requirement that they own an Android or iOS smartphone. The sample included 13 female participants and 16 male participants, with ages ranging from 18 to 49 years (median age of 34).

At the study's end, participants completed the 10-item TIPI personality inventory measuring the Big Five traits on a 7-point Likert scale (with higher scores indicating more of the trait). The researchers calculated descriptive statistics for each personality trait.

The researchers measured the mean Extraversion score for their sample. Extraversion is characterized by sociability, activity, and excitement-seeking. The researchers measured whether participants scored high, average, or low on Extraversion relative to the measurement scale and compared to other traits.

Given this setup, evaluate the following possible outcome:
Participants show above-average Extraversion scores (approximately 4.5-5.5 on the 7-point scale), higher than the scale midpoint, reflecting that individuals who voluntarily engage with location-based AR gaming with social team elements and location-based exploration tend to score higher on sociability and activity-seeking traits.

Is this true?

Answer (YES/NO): NO